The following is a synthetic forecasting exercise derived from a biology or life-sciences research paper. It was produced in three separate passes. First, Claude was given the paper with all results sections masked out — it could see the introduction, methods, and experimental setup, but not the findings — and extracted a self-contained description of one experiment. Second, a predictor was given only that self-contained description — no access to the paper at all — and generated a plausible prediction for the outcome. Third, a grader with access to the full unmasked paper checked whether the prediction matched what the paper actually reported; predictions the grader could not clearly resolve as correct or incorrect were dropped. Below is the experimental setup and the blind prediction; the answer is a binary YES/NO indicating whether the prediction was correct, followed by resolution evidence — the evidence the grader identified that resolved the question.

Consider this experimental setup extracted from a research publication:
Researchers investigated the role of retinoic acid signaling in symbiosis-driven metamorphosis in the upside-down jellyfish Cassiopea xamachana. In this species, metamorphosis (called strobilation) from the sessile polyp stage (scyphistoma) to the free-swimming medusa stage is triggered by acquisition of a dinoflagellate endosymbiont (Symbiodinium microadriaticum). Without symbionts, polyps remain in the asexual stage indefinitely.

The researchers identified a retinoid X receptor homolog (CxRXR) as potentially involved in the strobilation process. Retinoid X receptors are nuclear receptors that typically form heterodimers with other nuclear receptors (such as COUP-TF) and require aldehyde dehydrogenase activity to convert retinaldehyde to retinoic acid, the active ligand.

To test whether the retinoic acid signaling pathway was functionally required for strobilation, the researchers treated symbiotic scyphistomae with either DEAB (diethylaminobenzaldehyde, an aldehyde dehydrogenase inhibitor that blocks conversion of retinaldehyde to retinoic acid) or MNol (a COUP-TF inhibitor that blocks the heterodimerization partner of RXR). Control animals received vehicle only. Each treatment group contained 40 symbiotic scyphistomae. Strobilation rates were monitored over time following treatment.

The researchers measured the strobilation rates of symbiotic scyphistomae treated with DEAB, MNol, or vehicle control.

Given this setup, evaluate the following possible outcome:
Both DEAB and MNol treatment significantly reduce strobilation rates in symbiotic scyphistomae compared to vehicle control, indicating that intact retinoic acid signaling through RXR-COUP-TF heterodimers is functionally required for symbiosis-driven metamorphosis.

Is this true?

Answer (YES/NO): YES